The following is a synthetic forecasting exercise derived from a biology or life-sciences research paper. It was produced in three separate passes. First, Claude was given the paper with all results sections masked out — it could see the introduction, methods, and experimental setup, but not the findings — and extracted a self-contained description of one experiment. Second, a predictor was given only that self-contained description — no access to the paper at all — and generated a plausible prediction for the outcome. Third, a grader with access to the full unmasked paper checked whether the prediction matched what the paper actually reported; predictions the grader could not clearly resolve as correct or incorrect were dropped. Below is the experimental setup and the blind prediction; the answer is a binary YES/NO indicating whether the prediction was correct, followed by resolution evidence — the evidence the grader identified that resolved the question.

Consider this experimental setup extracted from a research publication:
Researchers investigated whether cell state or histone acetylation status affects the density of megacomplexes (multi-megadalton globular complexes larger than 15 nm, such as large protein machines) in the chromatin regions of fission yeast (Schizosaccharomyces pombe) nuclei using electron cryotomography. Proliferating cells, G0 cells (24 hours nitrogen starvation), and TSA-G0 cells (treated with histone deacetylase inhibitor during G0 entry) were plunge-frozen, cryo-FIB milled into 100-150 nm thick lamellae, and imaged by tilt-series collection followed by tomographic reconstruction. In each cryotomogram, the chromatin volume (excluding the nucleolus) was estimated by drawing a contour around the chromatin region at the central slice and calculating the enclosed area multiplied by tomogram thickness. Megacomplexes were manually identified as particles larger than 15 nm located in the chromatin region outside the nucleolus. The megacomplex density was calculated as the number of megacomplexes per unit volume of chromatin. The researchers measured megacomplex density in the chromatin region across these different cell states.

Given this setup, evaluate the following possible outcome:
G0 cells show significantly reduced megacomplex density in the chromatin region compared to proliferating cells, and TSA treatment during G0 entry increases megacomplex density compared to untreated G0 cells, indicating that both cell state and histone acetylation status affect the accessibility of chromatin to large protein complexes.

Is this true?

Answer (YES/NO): NO